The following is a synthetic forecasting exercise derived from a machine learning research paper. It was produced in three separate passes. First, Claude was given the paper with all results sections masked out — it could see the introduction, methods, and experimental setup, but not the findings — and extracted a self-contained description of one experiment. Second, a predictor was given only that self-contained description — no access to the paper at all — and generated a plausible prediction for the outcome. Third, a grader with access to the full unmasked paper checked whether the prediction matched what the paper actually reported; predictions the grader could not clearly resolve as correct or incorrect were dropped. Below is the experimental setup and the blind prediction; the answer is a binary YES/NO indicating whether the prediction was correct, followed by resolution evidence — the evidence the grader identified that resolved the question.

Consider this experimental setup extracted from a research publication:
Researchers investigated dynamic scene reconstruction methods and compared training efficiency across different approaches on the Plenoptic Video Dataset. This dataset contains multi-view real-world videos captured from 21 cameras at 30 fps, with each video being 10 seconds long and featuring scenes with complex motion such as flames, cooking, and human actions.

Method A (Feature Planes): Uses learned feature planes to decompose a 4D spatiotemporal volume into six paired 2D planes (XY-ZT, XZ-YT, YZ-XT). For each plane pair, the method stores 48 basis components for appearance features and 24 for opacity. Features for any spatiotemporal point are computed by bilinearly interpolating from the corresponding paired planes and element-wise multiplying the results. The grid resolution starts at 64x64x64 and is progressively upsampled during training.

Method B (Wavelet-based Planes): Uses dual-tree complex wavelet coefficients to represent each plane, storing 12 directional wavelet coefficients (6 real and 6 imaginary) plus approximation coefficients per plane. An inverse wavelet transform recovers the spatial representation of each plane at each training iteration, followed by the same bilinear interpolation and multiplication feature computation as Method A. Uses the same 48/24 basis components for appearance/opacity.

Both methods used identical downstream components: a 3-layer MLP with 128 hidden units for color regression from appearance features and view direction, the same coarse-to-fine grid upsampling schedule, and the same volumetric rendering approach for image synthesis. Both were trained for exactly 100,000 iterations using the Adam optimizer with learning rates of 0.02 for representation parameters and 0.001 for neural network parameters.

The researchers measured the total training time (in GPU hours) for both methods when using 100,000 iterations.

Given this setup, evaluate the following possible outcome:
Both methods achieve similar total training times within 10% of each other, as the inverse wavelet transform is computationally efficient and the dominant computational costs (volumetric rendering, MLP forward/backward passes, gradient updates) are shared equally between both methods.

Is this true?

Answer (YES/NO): NO